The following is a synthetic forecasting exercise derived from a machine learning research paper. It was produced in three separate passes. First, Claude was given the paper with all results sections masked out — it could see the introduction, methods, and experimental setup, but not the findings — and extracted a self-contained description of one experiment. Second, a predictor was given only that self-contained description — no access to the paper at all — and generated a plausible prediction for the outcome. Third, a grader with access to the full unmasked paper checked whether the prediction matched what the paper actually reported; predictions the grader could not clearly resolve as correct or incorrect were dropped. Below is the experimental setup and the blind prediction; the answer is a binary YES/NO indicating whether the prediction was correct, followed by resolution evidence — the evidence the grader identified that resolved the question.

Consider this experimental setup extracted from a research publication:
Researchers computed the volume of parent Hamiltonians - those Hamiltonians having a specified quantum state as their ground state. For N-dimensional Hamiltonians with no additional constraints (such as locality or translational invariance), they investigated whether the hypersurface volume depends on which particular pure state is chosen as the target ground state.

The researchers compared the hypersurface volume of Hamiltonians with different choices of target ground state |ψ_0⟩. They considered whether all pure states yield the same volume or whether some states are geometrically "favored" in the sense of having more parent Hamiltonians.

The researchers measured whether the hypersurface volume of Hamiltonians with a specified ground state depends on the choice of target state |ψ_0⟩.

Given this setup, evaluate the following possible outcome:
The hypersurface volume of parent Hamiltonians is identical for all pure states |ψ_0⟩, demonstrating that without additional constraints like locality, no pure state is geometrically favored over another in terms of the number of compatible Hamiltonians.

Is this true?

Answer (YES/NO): YES